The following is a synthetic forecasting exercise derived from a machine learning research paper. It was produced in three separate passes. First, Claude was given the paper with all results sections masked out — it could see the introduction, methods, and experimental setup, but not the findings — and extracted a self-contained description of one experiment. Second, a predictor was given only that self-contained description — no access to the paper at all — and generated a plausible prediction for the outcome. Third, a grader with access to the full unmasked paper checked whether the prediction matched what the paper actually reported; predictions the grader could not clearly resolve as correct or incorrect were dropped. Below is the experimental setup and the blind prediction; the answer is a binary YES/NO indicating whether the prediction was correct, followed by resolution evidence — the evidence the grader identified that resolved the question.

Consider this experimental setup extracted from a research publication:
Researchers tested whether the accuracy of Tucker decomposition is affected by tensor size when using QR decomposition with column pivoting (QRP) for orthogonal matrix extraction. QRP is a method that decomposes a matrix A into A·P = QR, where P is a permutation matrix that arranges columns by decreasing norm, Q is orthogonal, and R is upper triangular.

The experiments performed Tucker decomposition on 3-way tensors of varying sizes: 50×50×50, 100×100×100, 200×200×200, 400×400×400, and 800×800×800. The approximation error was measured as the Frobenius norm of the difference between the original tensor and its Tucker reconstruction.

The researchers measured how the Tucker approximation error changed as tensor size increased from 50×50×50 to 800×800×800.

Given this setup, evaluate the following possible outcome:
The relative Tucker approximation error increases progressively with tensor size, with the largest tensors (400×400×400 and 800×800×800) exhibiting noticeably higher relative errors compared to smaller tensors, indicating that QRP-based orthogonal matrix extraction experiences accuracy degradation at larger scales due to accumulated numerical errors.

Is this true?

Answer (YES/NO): NO